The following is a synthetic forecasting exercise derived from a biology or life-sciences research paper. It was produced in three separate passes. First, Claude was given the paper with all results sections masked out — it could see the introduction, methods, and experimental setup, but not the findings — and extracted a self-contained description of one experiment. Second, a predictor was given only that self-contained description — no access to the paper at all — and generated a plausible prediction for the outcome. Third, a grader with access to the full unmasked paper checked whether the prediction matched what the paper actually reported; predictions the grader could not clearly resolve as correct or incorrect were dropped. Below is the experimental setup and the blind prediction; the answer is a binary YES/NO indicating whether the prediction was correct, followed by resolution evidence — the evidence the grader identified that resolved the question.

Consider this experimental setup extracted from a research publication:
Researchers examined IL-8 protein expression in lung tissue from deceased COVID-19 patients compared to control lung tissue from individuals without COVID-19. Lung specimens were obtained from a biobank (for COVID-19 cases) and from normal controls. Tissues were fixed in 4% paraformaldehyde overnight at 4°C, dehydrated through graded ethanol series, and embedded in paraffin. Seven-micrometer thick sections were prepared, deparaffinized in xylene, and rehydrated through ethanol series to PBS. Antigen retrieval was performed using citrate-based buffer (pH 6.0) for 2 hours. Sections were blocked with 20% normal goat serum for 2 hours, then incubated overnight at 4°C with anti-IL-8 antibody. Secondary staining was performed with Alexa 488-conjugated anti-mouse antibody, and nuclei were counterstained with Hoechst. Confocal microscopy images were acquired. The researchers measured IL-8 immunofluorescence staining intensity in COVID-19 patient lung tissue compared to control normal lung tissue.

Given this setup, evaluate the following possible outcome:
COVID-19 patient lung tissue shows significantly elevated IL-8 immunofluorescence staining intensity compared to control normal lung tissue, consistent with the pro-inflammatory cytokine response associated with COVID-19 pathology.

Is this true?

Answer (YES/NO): YES